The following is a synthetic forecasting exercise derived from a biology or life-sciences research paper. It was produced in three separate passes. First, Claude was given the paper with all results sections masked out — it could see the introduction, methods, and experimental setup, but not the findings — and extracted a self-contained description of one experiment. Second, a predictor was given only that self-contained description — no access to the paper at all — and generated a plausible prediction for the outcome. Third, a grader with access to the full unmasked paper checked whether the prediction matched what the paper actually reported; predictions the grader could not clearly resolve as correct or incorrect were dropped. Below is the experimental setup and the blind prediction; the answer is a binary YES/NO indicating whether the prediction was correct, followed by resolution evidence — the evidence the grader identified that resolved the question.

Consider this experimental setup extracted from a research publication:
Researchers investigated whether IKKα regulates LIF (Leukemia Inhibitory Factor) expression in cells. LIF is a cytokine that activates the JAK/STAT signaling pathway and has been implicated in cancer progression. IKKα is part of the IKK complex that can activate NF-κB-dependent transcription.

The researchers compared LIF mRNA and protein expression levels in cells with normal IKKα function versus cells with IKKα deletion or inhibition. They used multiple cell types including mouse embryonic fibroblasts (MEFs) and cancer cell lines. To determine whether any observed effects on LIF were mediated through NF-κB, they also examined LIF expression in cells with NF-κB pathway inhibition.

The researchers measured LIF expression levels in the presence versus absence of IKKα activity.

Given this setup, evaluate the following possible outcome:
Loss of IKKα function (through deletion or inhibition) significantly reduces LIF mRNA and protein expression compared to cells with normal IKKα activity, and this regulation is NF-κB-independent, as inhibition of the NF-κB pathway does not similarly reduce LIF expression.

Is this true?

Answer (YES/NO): NO